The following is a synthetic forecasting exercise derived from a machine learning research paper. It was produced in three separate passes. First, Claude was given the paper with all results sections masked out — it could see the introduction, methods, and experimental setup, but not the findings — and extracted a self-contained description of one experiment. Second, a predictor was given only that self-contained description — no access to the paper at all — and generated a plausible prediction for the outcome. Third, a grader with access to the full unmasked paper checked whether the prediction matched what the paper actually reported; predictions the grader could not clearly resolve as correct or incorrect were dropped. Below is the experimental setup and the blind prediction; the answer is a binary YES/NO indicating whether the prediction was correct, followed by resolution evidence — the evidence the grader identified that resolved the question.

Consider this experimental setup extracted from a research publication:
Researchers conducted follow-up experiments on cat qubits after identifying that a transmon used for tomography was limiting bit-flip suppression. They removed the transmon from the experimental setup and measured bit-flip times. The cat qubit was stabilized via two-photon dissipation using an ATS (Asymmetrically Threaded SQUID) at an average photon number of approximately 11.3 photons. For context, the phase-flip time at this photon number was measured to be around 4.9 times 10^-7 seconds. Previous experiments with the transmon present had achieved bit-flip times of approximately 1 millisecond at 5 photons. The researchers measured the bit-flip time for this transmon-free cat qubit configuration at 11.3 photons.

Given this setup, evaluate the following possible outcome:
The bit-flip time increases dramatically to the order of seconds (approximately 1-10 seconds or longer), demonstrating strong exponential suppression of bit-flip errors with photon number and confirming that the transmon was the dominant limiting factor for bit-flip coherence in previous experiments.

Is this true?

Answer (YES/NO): YES